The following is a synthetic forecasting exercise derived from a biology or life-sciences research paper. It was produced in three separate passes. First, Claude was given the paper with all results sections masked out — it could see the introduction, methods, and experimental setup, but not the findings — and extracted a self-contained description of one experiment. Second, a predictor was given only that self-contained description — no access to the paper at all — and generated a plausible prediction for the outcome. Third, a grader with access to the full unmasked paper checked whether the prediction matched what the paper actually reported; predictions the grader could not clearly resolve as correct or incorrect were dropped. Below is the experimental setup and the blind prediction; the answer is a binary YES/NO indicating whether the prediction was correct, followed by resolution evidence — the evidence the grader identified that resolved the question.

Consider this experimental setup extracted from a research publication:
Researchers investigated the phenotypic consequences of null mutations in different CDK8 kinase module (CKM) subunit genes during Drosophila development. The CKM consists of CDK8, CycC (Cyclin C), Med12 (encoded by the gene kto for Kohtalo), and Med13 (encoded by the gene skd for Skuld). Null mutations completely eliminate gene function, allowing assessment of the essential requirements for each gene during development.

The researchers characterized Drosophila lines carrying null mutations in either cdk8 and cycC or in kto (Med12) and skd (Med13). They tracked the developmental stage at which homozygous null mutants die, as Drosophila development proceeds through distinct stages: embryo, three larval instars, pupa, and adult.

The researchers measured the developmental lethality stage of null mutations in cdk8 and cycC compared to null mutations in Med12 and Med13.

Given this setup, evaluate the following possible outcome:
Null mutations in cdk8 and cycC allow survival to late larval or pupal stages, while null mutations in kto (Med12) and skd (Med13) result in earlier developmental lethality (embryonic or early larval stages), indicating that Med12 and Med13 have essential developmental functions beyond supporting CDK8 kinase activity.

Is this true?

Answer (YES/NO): YES